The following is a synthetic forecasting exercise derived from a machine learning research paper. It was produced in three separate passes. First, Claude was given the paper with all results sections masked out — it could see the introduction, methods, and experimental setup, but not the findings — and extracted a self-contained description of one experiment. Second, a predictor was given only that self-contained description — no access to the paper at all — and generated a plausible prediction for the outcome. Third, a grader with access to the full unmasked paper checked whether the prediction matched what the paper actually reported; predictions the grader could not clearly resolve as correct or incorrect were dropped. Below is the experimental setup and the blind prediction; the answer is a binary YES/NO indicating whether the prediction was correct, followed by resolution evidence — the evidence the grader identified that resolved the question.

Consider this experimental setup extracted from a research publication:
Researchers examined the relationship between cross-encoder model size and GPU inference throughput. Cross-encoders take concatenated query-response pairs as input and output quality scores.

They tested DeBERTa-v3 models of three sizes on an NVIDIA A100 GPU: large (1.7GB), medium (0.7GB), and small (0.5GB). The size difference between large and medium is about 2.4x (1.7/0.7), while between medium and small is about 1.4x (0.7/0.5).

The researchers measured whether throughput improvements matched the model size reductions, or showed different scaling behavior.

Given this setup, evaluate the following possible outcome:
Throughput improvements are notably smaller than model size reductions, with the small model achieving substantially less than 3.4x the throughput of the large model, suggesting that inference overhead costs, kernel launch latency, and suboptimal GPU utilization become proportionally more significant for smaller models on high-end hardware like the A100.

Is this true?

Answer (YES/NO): NO